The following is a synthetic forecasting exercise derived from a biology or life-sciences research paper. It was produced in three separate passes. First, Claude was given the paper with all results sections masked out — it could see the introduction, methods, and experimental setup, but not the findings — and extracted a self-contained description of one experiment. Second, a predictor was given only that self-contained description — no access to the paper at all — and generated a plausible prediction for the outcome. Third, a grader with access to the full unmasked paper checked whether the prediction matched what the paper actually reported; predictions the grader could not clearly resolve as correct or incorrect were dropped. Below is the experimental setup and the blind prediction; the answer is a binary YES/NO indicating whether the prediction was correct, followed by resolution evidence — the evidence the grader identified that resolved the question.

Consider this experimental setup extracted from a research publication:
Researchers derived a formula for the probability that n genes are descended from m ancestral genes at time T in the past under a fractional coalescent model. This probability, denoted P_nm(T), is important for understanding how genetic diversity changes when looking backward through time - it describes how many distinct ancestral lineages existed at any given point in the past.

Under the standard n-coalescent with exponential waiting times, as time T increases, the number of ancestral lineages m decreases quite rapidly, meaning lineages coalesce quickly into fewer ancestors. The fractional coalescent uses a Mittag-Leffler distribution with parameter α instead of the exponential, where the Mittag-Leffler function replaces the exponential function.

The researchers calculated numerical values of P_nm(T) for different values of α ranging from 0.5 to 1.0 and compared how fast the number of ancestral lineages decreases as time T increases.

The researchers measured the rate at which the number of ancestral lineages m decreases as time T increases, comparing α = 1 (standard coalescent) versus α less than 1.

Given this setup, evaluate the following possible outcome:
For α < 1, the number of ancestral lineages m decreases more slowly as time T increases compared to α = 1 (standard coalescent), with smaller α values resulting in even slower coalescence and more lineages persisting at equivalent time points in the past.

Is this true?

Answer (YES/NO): YES